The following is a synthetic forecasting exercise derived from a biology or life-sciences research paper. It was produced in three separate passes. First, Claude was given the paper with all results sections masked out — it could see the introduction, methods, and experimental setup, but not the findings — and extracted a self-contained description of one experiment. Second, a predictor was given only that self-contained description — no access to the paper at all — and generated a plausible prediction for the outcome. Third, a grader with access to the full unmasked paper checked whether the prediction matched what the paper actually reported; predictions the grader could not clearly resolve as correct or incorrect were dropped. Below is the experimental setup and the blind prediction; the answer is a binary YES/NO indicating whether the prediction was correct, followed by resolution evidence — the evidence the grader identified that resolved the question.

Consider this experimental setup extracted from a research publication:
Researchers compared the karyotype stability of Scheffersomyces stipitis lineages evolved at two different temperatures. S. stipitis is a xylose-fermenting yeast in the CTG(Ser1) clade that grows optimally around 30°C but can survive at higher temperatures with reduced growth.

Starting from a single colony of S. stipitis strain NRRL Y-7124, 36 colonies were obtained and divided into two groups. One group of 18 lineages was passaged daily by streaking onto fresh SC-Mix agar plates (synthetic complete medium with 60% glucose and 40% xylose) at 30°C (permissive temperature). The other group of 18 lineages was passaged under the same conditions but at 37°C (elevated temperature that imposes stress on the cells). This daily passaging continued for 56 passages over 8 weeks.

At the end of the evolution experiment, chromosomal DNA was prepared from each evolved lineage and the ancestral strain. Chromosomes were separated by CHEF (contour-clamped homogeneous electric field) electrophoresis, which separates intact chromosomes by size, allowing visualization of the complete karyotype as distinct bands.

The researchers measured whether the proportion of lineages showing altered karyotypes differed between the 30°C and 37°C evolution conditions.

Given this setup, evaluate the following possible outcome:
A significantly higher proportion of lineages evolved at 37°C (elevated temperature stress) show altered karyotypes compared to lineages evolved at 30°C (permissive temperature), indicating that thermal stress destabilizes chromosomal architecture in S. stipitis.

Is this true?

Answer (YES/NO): NO